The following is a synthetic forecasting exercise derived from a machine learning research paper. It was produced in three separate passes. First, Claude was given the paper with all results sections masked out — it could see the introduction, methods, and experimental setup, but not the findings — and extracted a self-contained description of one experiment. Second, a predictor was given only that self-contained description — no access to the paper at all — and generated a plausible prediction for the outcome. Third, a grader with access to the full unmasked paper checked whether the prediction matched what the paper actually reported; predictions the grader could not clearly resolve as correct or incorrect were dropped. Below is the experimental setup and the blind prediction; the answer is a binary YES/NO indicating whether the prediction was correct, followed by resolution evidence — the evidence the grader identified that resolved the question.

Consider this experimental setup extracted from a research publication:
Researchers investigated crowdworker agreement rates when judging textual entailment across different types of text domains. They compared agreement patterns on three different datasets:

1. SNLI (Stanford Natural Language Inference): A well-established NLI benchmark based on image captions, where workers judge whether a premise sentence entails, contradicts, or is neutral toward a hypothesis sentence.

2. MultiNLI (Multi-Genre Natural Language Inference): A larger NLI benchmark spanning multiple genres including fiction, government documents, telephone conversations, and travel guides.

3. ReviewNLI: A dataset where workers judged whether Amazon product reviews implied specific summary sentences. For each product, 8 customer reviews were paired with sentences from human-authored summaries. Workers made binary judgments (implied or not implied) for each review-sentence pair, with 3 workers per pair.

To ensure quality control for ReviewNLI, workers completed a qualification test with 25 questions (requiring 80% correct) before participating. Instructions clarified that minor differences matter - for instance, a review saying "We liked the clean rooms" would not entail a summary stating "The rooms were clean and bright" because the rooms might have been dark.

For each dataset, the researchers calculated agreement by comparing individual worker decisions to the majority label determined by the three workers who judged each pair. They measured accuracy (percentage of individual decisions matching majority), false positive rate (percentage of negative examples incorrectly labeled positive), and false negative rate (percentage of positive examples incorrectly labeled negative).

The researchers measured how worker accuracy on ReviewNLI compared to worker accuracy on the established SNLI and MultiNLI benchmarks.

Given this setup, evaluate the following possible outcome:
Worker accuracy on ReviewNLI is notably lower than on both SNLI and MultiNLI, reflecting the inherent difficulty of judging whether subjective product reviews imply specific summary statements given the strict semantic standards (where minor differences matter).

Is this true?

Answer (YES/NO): NO